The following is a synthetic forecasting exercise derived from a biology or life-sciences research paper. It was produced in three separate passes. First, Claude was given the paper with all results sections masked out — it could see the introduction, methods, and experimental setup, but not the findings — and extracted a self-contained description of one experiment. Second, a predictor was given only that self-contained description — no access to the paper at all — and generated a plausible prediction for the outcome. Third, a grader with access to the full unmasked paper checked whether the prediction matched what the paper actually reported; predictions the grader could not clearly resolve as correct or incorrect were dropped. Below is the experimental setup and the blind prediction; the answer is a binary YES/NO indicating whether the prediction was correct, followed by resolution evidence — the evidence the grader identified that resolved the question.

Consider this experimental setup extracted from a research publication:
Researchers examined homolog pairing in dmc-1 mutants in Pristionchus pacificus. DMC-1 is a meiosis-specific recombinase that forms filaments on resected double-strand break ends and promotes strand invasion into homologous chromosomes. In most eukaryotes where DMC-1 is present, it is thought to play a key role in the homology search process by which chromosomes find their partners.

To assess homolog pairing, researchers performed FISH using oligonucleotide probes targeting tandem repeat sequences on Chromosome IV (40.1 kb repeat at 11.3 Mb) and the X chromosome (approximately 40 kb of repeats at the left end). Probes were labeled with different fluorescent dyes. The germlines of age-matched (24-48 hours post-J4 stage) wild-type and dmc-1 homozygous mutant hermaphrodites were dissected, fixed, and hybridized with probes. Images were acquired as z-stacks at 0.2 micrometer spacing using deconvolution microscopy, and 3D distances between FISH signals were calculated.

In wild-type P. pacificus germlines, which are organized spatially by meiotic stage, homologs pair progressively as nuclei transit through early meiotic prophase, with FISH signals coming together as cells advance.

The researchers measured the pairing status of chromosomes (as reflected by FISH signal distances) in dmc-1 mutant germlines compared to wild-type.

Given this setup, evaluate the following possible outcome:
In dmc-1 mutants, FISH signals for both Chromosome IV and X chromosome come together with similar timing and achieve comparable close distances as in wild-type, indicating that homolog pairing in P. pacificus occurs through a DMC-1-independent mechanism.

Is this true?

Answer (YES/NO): NO